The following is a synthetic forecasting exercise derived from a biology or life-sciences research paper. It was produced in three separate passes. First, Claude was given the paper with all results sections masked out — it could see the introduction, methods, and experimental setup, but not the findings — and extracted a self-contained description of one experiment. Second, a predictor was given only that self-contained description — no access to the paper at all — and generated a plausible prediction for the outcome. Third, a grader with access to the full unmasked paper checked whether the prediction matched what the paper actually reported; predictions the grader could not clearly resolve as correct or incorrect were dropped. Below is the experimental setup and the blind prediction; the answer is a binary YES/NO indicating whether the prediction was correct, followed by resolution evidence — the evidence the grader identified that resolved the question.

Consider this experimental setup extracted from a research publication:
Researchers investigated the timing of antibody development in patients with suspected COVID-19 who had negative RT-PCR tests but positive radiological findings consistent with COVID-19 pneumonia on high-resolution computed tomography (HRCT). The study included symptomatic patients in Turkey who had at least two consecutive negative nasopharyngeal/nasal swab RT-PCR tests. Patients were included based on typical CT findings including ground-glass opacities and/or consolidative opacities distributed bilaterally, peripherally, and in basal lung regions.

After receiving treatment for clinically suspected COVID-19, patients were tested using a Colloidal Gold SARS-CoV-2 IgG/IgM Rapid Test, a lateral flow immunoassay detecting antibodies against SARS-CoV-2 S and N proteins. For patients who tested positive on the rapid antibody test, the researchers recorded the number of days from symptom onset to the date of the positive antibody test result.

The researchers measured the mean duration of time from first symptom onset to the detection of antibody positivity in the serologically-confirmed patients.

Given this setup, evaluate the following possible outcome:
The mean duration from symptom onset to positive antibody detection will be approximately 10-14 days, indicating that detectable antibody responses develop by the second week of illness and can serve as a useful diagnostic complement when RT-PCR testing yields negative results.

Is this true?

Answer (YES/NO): NO